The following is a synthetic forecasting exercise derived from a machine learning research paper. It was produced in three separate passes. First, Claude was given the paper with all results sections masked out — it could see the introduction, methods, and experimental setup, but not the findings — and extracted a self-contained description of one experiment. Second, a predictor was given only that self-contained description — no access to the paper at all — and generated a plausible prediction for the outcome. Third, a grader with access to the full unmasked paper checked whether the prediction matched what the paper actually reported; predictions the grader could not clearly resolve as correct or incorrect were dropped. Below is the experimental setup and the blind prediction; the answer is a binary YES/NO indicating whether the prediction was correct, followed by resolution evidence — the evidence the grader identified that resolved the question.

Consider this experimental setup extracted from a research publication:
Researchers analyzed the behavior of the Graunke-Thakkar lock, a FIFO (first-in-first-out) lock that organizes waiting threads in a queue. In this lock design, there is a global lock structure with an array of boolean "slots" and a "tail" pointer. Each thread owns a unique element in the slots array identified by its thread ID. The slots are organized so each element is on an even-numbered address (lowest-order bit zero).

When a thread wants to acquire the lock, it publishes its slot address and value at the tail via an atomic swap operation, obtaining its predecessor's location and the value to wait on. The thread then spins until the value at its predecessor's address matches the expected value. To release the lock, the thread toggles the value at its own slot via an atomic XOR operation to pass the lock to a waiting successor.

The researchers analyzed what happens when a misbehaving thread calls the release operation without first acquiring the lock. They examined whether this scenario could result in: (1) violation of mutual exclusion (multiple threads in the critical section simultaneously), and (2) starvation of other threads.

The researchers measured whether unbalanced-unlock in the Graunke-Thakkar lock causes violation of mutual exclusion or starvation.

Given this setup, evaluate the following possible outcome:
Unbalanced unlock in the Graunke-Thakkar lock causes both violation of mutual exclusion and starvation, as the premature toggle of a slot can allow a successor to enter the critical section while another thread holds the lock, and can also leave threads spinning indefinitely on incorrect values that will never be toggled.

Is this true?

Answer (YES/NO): NO